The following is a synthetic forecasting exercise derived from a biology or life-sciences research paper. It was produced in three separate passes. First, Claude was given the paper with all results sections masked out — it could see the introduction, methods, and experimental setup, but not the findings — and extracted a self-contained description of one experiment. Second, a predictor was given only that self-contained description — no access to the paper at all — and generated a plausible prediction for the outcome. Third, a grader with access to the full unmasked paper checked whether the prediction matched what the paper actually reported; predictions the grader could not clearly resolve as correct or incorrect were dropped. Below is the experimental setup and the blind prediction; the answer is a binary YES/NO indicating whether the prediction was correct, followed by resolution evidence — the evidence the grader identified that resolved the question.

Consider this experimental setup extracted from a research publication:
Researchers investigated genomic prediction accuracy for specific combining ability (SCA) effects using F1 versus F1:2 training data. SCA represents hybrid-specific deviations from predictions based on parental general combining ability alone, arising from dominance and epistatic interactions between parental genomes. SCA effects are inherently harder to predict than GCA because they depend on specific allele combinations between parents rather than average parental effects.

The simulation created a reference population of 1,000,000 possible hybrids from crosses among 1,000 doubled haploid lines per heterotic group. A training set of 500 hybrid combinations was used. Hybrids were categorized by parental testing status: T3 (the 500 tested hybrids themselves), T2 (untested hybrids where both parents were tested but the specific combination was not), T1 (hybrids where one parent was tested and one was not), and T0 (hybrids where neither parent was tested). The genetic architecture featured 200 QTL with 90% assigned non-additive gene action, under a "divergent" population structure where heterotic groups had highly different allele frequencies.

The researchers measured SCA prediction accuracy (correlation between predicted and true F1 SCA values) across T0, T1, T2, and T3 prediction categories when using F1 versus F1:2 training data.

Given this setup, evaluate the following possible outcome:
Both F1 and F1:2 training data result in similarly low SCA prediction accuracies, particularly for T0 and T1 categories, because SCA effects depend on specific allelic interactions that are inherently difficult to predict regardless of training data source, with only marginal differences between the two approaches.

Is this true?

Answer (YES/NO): NO